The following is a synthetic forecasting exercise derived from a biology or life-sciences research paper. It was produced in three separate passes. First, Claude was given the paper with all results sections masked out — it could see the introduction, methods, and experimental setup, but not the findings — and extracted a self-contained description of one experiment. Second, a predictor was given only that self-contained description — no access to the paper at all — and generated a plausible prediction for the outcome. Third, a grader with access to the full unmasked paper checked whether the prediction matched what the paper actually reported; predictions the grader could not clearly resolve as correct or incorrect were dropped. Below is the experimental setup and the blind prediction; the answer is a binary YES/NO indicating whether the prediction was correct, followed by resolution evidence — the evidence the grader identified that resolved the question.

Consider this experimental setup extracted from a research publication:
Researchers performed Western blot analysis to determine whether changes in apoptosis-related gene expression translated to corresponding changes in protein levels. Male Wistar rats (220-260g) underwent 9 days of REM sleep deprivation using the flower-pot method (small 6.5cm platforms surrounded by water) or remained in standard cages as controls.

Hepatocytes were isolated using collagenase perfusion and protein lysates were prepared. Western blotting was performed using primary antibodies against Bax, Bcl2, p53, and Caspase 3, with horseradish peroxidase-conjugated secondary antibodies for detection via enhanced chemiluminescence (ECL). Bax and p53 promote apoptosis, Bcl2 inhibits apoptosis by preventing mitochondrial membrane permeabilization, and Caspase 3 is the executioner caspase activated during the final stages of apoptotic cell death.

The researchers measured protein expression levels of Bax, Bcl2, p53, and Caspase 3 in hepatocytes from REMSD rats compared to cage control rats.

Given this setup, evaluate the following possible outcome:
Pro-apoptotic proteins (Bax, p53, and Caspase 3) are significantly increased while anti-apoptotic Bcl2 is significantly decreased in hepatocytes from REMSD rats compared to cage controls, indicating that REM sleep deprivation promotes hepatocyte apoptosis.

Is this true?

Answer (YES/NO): YES